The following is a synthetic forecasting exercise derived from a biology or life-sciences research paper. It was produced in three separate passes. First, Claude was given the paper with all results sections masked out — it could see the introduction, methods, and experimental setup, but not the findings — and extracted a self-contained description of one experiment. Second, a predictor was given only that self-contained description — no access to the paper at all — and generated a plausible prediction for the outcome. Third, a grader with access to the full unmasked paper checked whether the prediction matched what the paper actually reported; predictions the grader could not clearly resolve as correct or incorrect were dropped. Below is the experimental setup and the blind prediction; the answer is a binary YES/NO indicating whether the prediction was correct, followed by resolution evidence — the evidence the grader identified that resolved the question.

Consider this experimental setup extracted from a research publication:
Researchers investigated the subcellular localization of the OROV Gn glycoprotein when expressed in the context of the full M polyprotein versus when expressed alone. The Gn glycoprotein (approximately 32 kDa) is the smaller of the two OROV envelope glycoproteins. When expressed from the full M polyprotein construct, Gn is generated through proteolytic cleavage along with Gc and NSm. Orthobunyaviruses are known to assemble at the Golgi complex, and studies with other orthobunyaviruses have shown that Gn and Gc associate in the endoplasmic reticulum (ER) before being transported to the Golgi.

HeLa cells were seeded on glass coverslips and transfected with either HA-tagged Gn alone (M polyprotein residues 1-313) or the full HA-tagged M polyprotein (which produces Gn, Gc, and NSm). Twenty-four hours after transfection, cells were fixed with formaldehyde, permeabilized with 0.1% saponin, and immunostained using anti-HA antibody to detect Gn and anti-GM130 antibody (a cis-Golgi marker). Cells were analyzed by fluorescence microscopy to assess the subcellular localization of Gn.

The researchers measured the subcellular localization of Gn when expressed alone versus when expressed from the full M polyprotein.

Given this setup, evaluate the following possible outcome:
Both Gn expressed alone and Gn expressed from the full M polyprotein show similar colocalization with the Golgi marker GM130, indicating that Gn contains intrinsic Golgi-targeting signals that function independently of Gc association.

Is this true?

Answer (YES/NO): NO